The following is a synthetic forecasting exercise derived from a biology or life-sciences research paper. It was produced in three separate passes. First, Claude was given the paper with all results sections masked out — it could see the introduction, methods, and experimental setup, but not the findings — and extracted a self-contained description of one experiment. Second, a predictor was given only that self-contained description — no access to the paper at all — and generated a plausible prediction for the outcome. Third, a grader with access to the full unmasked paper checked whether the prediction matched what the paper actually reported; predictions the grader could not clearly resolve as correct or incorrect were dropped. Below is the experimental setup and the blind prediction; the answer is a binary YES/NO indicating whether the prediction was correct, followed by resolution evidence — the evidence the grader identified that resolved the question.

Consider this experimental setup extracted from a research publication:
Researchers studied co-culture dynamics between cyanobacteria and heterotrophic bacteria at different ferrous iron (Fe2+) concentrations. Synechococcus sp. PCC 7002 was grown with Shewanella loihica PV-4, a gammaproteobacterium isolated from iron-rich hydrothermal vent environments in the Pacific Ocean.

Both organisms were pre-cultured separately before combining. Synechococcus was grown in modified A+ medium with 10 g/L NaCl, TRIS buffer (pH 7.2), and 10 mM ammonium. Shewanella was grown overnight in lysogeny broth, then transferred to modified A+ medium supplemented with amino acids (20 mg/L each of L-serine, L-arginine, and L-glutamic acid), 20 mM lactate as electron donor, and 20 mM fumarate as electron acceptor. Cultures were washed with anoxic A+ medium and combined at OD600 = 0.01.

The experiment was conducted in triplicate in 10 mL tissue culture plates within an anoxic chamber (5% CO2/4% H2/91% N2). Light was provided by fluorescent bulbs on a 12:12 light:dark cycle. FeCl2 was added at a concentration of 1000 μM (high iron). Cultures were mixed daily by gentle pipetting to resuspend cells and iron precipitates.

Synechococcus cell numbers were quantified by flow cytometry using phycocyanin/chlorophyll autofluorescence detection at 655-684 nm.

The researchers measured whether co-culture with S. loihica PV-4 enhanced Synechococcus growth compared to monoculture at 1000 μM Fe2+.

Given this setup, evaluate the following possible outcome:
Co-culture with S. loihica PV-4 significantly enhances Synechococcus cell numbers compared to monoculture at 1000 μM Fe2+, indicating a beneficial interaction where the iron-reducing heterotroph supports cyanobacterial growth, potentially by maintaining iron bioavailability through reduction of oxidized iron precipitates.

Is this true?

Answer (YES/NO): NO